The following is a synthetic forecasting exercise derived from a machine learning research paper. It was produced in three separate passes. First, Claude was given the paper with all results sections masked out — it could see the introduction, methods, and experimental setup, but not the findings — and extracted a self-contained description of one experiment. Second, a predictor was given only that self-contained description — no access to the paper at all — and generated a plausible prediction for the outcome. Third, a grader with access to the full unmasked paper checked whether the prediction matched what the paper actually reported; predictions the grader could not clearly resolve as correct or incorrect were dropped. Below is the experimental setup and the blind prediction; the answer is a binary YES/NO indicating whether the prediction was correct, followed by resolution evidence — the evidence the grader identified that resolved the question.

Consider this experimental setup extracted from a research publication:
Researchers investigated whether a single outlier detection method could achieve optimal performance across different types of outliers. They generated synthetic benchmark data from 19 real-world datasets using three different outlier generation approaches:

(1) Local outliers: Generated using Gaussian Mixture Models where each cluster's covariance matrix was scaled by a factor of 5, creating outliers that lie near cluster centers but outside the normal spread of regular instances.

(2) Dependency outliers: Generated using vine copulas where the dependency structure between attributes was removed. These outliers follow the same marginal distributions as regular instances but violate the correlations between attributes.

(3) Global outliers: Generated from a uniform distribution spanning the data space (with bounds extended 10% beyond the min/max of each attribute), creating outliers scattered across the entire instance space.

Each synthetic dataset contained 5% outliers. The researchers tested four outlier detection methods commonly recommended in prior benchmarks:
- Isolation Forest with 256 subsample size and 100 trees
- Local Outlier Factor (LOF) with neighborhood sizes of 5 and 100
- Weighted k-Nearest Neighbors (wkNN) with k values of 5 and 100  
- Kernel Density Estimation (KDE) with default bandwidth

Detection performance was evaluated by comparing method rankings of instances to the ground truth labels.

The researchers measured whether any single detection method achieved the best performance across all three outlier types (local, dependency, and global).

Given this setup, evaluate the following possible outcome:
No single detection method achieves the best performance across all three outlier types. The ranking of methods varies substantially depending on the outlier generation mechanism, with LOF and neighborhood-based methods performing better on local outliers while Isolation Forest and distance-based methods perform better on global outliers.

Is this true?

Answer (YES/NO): YES